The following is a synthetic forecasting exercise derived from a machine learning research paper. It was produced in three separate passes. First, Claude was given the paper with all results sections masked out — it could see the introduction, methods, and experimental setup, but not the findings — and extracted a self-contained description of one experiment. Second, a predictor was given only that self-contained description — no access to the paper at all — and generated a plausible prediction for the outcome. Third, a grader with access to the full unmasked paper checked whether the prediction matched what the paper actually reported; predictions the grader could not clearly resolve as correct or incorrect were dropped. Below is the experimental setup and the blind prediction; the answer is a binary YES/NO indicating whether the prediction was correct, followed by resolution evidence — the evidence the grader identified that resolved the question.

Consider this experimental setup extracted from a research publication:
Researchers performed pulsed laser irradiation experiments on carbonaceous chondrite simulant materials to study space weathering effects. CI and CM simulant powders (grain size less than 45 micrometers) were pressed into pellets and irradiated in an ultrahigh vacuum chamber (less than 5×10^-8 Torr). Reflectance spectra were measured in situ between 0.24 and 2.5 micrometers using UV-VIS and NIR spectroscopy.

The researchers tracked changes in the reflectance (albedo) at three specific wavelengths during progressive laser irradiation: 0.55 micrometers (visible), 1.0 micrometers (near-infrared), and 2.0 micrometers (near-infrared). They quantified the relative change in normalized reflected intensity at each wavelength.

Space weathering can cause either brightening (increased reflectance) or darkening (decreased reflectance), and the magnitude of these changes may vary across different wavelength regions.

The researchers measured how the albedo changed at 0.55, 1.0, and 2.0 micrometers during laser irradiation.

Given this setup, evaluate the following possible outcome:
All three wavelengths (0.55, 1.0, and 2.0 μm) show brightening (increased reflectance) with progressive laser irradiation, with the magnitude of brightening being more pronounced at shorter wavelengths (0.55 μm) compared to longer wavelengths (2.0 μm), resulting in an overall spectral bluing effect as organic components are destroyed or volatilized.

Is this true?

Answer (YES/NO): NO